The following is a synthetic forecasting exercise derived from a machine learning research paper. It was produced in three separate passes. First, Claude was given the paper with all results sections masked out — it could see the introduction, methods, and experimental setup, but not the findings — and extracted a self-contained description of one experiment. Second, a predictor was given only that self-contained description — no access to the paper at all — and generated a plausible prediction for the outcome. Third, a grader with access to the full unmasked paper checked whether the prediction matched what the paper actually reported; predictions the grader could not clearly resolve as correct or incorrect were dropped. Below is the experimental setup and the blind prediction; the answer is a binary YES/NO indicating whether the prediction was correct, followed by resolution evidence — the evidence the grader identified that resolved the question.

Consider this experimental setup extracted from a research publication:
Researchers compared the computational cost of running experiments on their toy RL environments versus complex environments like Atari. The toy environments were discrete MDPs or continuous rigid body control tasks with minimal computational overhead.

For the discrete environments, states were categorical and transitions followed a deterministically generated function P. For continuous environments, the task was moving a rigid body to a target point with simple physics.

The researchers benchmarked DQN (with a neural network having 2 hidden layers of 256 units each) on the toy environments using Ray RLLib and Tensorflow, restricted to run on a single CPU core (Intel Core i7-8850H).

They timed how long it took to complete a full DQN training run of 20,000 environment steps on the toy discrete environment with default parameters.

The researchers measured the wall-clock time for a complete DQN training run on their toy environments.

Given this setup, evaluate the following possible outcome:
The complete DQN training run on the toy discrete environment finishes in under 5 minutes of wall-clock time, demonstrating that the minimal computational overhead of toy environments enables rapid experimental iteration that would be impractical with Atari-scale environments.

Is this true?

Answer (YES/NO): YES